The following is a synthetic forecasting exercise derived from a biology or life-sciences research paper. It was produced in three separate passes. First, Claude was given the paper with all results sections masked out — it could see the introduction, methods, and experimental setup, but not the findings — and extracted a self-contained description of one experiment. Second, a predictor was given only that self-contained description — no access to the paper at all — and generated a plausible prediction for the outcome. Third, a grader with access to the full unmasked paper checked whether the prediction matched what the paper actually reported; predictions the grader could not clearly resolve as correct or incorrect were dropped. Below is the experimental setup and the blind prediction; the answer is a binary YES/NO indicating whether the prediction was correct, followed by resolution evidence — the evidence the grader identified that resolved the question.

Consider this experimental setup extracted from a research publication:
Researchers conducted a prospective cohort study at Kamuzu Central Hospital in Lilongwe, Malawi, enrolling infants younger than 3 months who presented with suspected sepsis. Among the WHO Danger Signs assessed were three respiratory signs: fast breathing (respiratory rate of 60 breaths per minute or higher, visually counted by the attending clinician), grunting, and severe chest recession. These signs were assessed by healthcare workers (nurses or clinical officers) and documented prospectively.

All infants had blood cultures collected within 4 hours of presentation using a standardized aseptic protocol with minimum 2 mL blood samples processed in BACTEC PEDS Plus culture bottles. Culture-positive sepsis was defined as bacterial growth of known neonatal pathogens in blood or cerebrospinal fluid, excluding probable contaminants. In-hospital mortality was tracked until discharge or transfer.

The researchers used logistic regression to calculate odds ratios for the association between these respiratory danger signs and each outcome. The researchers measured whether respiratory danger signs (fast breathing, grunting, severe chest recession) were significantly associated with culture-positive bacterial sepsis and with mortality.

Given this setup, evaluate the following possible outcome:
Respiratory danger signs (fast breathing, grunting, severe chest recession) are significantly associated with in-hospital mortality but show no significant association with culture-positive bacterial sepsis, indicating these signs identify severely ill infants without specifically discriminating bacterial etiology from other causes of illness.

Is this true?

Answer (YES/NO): NO